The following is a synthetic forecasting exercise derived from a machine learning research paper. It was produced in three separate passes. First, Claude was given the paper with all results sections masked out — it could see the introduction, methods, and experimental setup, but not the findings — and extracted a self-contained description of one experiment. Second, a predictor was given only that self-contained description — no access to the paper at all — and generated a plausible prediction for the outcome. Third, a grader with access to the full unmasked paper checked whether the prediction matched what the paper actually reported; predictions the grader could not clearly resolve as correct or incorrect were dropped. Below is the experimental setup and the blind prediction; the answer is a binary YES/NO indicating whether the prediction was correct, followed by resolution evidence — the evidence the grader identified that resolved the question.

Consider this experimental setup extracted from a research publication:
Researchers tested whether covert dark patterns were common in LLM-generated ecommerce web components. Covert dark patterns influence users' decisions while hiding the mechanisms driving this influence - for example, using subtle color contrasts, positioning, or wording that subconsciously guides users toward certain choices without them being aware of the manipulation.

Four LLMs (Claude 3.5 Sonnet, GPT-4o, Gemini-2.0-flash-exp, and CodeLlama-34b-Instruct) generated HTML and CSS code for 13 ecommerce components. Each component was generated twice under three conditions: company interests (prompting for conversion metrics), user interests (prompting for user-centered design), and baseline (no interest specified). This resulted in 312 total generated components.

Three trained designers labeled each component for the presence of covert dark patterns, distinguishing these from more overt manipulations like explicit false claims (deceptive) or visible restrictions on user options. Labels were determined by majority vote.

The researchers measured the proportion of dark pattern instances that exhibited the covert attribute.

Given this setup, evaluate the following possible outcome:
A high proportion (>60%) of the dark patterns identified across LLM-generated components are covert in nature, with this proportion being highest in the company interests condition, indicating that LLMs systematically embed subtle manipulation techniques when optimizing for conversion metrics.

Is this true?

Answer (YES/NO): NO